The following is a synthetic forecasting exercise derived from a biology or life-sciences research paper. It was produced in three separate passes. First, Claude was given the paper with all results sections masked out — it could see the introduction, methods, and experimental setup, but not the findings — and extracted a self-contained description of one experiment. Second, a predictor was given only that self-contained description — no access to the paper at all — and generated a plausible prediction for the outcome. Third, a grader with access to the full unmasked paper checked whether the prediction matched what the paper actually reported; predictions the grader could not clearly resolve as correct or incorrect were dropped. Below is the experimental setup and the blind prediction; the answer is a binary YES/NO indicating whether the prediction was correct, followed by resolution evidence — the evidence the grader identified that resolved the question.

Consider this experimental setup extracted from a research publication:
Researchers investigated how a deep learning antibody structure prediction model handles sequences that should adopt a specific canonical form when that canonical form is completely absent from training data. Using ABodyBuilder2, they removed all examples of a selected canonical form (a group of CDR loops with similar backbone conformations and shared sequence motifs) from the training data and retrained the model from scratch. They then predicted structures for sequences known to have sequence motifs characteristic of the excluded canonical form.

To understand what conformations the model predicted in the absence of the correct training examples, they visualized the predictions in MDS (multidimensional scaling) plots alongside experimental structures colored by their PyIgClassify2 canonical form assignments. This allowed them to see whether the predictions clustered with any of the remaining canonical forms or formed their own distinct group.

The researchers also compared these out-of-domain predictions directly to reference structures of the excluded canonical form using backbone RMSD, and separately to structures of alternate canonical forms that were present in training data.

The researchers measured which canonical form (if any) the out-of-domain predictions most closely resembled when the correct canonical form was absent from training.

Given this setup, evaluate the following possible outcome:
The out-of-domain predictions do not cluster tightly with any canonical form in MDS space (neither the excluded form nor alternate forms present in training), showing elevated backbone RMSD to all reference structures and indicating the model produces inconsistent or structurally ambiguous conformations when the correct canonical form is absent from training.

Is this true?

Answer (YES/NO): NO